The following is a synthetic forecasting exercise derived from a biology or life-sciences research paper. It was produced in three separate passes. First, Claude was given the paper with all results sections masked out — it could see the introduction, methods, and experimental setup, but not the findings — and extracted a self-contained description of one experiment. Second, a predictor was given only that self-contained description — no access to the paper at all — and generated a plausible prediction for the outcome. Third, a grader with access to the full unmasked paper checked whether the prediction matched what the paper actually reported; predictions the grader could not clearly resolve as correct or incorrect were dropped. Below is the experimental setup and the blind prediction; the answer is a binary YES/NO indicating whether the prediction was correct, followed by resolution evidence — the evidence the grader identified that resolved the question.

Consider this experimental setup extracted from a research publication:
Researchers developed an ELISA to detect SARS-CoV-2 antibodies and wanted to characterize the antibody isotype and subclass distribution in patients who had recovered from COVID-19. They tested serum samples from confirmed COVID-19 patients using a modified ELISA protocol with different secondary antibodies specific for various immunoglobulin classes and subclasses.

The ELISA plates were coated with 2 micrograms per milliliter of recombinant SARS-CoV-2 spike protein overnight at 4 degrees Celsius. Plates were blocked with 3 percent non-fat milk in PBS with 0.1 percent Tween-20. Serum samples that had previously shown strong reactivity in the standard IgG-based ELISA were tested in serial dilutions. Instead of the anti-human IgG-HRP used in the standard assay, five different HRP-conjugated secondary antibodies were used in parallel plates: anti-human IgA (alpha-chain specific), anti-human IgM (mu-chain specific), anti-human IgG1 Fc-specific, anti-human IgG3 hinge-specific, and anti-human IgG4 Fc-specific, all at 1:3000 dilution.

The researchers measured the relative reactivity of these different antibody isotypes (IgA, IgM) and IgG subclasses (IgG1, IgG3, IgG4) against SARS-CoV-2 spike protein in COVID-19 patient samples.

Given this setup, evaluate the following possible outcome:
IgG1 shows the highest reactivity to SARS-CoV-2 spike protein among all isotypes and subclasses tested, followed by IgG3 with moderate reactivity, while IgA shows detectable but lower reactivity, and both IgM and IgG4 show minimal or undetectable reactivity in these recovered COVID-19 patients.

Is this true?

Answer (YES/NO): NO